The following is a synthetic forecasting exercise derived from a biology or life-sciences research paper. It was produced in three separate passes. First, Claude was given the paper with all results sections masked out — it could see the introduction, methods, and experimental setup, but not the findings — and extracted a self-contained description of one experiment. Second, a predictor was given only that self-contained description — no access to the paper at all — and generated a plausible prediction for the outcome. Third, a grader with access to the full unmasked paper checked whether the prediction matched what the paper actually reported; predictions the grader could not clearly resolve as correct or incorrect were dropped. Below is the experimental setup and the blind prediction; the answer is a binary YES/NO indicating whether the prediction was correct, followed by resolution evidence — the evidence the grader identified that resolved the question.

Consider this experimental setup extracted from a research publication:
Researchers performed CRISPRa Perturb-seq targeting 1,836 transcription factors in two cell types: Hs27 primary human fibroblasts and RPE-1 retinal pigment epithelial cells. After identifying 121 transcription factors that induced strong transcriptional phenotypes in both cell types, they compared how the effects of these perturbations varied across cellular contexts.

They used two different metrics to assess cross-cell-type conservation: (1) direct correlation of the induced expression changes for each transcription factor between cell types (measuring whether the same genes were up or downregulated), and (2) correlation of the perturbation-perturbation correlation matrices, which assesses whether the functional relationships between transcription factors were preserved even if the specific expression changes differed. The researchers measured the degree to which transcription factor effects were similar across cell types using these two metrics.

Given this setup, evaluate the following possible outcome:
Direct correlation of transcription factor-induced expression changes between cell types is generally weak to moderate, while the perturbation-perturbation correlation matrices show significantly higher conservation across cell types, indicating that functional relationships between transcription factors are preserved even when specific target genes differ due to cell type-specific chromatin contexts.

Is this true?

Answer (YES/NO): YES